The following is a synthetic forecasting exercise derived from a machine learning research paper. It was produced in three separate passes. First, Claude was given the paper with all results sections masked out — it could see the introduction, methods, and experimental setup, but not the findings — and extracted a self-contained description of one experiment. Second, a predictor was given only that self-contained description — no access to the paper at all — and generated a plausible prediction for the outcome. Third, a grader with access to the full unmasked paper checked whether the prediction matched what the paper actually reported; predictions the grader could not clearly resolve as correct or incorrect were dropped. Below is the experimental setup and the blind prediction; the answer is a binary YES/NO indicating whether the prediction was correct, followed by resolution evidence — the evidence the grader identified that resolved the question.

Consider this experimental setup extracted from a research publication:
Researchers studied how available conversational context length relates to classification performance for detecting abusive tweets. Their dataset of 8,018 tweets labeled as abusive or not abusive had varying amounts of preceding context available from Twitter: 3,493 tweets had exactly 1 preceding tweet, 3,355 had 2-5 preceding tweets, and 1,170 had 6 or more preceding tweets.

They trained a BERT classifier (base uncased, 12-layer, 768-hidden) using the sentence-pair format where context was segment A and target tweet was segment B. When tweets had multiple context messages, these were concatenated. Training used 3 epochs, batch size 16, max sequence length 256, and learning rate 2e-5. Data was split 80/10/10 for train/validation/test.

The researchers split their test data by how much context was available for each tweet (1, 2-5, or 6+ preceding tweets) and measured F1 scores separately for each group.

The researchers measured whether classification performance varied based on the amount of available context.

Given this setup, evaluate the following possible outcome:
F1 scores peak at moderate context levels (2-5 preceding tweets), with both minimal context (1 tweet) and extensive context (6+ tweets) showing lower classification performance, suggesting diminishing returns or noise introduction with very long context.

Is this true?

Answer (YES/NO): NO